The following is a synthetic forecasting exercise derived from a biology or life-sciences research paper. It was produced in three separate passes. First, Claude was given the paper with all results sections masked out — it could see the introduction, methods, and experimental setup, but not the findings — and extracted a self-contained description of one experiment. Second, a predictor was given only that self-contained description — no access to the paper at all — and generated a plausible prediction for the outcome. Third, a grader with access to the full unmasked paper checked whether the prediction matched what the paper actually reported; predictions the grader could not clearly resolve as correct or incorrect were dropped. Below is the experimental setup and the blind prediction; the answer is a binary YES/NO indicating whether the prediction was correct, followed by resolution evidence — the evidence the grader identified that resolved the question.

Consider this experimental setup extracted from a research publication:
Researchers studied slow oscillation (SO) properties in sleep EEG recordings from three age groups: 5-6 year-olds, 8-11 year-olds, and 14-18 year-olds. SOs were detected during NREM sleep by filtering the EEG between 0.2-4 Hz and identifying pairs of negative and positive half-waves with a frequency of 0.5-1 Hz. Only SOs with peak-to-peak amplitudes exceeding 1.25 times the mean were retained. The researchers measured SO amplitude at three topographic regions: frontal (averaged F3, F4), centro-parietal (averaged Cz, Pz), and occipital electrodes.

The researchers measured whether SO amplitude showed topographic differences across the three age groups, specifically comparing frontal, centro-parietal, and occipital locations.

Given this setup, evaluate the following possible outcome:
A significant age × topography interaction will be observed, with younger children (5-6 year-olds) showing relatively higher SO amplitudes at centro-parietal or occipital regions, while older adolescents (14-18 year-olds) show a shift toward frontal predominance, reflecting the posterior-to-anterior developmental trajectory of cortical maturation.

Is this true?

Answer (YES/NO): NO